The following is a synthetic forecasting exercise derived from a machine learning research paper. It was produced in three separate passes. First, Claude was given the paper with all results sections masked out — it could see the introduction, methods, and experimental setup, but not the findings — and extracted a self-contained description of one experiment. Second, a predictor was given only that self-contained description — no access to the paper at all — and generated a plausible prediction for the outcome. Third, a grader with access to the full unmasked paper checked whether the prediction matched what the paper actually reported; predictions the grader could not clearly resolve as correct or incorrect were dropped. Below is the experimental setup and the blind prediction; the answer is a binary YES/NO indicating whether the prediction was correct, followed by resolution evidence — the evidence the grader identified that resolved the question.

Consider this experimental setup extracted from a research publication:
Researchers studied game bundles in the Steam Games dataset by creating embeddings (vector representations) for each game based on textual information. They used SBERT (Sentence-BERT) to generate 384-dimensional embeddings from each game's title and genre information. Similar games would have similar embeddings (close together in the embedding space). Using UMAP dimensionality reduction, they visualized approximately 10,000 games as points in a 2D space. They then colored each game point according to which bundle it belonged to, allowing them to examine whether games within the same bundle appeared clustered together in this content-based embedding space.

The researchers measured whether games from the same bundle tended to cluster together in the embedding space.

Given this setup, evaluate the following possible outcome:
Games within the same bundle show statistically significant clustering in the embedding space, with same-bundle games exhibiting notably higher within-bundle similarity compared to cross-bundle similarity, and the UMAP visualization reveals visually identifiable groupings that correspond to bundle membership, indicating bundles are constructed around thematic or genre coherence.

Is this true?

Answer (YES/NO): NO